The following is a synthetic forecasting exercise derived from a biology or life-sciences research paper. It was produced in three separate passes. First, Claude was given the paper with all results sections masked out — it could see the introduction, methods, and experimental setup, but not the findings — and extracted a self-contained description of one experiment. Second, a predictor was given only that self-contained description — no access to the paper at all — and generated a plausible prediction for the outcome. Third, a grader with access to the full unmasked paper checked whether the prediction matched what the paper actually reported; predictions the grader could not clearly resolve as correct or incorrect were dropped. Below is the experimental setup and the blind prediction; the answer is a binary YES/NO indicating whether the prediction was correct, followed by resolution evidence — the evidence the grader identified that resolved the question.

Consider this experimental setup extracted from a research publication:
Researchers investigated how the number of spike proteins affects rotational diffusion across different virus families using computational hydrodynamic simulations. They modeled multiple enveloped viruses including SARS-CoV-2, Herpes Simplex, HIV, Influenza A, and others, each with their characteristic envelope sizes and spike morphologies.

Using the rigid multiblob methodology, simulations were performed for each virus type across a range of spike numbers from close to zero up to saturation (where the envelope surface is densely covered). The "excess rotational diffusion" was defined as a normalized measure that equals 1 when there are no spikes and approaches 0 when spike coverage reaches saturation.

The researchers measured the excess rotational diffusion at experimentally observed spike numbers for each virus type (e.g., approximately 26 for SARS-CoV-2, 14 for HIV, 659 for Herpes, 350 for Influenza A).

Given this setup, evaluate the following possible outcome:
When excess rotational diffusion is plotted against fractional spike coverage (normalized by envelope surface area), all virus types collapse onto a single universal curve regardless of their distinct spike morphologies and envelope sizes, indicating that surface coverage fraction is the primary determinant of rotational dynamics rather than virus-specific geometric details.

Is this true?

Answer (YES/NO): NO